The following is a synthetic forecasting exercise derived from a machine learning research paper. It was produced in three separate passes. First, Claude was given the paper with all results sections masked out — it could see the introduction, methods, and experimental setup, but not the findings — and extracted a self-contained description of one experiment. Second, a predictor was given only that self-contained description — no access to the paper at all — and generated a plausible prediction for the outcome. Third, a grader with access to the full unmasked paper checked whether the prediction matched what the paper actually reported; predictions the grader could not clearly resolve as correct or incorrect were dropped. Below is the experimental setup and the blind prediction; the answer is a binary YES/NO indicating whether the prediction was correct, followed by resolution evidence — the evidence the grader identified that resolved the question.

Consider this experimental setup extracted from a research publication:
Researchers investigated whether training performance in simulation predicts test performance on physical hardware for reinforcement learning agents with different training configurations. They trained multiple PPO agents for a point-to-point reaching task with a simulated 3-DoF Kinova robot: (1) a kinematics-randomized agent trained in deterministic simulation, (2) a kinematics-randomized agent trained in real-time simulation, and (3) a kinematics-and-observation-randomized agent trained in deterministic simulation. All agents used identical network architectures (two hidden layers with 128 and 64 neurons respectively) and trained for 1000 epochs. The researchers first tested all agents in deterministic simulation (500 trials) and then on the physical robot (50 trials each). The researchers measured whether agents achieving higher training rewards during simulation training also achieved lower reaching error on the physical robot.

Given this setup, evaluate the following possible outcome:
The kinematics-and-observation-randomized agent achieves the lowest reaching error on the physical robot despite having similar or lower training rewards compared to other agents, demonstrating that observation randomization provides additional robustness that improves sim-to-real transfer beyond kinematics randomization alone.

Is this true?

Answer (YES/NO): NO